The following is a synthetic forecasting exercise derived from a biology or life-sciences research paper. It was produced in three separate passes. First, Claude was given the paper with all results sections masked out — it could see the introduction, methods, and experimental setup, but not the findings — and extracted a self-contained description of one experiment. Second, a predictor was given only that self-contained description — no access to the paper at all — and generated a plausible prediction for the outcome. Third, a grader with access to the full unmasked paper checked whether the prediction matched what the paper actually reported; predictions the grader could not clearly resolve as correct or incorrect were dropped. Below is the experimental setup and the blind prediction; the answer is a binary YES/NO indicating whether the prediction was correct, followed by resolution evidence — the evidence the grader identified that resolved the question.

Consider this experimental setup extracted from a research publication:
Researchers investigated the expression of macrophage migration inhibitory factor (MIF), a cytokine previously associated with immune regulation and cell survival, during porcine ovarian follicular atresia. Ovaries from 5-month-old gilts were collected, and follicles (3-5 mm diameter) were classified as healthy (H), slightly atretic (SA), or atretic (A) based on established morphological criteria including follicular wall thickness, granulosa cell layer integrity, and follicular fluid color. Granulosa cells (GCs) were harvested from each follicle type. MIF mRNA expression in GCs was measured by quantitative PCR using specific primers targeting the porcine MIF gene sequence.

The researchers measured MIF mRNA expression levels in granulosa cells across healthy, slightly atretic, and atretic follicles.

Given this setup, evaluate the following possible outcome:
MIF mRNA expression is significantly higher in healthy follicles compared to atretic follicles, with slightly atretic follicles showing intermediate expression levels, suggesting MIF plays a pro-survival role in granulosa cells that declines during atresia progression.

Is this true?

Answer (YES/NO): YES